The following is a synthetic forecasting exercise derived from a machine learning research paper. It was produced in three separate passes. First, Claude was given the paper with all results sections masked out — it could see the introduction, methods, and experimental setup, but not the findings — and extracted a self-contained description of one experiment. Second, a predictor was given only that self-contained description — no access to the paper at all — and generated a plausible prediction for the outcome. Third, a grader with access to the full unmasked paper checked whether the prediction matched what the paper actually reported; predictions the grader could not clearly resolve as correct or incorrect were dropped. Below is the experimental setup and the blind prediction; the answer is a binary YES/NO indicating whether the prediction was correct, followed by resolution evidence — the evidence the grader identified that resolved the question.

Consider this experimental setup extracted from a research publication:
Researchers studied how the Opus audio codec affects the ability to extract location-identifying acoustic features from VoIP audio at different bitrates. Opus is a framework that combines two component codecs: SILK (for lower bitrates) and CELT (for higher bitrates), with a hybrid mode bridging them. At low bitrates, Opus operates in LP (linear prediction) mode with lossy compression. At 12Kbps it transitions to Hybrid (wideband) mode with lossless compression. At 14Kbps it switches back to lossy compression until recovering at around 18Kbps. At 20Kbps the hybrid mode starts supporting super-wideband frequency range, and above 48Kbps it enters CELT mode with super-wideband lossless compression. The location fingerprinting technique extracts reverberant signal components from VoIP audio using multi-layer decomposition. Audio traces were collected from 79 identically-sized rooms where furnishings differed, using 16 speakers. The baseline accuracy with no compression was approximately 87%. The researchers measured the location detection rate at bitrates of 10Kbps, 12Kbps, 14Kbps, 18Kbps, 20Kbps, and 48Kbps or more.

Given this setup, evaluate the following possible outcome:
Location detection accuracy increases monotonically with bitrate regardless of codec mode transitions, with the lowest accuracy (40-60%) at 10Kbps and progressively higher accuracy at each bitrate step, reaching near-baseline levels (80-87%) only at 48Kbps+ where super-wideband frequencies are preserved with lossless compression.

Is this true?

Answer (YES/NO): NO